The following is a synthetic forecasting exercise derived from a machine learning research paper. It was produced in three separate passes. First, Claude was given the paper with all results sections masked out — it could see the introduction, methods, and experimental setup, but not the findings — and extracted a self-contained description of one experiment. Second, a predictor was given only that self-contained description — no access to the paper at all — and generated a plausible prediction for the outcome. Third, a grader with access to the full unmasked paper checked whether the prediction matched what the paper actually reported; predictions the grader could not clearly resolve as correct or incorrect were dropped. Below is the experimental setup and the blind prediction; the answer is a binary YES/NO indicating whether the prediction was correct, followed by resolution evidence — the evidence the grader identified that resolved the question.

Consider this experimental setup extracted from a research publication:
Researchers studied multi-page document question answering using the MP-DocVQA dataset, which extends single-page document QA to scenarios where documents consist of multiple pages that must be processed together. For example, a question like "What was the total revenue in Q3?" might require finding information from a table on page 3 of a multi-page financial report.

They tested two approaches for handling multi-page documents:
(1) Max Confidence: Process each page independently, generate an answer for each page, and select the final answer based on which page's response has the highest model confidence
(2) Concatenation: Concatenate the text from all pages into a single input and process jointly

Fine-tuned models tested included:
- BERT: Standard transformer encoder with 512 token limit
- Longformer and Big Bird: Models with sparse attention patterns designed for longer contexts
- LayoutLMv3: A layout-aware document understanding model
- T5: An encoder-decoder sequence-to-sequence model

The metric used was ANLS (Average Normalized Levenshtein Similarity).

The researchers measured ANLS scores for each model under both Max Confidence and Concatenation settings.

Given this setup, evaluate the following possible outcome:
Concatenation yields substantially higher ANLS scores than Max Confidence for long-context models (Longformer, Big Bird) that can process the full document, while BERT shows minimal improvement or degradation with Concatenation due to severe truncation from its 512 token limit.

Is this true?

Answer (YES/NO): NO